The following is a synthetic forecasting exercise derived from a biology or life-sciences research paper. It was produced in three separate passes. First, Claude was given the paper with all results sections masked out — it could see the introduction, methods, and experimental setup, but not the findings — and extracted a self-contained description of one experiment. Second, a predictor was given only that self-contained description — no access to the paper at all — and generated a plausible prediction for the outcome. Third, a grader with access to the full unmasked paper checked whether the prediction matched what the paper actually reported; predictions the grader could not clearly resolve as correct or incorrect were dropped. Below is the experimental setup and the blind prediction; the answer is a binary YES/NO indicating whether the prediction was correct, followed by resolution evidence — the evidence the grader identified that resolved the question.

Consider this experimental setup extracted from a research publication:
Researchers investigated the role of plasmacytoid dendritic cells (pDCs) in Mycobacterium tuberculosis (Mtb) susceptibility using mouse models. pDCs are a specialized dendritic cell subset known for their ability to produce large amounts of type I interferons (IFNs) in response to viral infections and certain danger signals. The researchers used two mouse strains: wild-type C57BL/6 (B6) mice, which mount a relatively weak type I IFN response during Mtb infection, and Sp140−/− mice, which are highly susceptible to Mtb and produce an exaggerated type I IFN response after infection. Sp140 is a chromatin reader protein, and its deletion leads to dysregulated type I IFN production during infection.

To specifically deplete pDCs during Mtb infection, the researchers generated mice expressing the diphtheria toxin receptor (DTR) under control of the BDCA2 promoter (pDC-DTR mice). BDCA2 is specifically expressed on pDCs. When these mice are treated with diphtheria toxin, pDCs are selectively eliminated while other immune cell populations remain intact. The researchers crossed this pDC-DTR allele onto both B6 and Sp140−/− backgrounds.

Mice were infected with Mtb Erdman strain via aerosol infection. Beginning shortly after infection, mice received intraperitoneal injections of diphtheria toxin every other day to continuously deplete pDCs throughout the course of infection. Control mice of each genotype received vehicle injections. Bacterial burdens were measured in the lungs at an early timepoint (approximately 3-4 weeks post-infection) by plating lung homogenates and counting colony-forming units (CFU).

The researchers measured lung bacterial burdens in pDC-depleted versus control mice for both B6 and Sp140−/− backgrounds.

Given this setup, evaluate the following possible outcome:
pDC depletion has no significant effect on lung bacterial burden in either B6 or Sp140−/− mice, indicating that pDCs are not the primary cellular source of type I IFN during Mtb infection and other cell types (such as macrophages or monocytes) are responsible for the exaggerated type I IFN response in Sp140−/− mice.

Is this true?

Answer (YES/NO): NO